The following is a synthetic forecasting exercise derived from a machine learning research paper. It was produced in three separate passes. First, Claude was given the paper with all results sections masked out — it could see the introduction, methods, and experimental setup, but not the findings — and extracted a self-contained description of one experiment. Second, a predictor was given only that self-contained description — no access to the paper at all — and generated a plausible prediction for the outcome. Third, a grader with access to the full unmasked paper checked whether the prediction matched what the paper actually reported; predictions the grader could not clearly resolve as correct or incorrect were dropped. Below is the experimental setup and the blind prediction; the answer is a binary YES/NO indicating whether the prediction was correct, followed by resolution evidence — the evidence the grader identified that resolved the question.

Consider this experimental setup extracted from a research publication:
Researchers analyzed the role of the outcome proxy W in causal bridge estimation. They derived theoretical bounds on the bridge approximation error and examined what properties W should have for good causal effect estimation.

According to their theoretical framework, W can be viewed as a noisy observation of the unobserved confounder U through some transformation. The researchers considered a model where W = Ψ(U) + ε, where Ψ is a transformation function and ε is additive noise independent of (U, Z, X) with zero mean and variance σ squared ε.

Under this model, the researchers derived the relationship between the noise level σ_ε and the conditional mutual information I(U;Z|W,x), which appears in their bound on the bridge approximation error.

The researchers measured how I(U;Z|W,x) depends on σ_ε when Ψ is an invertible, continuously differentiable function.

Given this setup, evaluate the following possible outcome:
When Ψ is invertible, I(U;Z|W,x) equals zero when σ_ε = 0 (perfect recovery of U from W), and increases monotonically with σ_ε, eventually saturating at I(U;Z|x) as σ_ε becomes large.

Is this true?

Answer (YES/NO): NO